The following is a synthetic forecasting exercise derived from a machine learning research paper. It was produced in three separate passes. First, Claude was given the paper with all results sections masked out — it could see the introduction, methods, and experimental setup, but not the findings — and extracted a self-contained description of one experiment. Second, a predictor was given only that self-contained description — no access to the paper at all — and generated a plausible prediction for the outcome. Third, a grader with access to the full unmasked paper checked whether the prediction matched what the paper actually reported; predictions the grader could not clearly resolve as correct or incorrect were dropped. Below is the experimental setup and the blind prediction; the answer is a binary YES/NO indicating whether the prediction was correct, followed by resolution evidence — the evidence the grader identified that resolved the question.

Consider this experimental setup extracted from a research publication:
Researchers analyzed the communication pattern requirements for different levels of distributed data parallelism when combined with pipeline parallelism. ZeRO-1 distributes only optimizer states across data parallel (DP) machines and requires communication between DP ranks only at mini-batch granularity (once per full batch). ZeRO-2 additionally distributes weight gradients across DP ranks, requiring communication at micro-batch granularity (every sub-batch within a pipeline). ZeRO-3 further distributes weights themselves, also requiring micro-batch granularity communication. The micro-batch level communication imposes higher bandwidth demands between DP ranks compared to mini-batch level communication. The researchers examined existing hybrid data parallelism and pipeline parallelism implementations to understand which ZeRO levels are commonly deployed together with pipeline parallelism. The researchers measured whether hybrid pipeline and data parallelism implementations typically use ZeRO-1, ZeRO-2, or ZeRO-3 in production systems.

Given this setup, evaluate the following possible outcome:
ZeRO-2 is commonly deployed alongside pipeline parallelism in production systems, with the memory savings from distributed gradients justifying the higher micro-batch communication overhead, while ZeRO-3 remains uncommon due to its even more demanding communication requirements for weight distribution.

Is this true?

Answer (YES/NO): NO